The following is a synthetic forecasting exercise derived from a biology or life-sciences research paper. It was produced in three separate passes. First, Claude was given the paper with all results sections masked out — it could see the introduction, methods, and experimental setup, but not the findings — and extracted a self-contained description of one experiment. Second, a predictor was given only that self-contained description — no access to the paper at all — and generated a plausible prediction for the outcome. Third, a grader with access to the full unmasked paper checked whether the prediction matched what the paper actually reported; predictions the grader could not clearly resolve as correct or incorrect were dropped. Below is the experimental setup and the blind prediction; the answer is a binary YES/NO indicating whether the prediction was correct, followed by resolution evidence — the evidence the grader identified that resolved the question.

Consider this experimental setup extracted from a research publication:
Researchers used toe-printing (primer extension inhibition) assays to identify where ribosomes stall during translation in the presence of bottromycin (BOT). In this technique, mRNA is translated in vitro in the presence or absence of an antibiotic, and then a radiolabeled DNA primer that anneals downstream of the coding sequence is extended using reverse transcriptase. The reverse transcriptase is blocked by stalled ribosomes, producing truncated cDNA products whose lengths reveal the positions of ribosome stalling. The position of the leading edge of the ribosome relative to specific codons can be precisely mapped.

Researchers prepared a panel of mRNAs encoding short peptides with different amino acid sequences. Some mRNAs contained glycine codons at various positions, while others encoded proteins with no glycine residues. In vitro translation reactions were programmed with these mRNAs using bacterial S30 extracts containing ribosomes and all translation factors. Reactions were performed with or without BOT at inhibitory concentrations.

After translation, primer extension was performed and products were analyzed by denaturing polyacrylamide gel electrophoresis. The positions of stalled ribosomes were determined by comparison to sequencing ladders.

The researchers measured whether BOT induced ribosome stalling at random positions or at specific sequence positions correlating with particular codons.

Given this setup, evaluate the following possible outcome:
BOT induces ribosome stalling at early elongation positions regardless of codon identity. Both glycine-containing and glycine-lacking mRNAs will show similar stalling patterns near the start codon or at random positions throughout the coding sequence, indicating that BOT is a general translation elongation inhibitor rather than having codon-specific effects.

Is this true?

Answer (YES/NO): NO